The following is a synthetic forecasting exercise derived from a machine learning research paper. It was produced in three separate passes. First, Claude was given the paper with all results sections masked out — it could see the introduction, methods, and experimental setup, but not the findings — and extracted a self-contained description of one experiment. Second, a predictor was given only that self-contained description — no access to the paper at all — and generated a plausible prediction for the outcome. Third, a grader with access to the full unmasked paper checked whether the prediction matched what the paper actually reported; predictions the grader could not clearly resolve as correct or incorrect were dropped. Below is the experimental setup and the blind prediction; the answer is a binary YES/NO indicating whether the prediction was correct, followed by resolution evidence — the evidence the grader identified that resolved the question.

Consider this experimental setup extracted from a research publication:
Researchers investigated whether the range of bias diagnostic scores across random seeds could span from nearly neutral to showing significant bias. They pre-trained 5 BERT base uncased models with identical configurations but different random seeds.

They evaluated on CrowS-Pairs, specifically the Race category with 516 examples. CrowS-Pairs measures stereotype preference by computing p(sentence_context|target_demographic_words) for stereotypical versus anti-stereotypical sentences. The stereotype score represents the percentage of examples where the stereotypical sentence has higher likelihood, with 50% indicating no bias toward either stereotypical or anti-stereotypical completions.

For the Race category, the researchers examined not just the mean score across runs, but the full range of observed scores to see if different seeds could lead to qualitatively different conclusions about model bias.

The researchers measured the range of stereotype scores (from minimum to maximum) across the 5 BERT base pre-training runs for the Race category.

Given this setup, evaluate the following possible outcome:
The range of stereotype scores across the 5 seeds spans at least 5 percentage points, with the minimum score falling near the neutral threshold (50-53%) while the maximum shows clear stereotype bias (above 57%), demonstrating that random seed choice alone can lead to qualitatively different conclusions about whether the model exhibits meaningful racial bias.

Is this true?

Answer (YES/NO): YES